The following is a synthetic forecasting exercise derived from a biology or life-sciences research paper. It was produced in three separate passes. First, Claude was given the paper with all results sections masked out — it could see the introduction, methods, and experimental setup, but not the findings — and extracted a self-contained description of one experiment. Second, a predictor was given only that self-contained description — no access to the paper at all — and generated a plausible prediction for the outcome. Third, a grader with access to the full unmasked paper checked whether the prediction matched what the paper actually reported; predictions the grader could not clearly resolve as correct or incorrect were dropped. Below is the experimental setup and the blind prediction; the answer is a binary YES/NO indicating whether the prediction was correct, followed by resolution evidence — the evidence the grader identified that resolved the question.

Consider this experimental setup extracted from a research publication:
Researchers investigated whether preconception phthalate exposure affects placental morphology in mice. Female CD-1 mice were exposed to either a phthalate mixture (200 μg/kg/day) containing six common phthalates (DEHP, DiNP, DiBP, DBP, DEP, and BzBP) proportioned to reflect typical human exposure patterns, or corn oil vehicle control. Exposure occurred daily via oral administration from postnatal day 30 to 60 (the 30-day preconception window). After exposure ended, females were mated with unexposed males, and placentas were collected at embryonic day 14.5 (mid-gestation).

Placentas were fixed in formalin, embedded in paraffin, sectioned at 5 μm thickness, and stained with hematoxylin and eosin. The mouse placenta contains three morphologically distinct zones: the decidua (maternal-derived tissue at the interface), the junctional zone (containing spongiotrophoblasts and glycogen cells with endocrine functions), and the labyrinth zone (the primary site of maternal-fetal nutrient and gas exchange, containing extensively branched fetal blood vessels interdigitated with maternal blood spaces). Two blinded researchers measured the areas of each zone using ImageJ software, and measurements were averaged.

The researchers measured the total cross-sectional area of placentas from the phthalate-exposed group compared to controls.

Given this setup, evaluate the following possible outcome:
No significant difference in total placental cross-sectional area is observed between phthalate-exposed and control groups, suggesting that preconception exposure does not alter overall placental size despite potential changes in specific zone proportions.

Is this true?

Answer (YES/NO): NO